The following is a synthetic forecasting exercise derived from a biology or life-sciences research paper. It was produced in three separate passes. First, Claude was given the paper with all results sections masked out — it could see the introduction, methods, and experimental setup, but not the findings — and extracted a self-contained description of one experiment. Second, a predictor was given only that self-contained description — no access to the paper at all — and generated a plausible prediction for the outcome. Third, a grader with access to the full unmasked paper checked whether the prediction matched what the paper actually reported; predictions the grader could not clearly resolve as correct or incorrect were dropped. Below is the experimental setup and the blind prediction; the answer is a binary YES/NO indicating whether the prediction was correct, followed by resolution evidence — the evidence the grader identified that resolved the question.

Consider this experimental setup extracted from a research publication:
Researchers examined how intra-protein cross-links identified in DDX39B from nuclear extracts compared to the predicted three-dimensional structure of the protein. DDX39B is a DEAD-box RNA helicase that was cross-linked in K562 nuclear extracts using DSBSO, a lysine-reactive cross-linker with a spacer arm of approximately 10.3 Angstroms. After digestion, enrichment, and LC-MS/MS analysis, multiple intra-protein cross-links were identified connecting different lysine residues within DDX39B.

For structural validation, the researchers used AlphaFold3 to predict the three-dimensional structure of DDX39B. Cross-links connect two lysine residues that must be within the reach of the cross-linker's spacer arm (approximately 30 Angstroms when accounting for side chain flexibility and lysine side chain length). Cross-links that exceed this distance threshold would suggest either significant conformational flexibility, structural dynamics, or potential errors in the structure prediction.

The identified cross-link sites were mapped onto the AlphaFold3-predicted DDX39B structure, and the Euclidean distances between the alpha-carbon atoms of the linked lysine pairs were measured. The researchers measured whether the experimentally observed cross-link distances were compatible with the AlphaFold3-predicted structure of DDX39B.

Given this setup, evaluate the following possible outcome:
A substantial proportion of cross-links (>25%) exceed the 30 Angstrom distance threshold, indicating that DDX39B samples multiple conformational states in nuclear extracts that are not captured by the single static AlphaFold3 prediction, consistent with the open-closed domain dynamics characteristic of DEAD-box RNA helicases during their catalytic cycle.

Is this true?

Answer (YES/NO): NO